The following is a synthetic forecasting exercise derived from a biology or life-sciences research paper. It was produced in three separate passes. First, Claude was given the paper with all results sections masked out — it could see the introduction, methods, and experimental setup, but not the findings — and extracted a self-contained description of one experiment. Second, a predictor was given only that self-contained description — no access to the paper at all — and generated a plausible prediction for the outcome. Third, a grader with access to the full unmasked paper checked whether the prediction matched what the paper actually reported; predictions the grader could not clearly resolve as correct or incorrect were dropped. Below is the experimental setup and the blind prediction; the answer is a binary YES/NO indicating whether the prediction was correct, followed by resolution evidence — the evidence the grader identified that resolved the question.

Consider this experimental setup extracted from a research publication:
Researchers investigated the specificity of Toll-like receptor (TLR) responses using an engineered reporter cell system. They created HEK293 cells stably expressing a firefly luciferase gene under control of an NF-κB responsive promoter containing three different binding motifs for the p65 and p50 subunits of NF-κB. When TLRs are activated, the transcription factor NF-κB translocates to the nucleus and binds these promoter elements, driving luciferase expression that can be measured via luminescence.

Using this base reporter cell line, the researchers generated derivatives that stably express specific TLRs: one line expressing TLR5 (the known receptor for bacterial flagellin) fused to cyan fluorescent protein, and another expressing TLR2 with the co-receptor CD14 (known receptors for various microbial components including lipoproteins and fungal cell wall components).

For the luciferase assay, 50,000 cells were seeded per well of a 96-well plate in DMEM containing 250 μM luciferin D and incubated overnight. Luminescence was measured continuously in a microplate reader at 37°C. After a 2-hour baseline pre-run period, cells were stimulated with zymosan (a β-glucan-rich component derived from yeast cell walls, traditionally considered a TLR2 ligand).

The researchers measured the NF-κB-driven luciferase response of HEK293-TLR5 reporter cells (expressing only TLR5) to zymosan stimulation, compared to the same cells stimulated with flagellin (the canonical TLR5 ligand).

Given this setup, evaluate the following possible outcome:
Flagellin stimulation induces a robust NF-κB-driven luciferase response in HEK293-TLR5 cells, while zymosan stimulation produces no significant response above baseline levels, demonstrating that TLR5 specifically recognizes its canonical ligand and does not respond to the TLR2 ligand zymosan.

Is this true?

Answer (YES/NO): NO